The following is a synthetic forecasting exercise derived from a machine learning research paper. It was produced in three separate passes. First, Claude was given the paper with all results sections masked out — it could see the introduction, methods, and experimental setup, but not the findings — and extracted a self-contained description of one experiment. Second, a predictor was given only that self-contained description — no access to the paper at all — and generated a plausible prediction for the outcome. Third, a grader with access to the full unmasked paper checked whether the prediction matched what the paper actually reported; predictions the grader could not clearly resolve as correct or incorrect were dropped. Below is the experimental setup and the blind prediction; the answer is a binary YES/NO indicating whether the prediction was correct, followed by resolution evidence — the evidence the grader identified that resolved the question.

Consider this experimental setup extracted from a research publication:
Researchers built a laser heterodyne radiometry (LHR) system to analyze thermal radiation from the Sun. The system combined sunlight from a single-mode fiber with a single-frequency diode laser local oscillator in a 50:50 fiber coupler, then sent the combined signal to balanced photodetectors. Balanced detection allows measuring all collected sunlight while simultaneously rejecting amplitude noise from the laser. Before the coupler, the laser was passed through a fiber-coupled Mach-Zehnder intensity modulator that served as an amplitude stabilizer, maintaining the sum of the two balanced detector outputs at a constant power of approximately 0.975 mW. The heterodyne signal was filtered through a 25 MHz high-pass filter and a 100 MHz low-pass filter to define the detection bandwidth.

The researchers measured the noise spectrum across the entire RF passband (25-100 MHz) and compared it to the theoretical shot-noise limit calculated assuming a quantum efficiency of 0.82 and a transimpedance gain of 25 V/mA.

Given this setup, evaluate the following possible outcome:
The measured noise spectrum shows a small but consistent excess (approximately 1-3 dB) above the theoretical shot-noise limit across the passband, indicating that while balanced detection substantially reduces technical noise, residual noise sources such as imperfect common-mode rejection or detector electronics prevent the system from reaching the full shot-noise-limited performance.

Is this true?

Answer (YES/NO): NO